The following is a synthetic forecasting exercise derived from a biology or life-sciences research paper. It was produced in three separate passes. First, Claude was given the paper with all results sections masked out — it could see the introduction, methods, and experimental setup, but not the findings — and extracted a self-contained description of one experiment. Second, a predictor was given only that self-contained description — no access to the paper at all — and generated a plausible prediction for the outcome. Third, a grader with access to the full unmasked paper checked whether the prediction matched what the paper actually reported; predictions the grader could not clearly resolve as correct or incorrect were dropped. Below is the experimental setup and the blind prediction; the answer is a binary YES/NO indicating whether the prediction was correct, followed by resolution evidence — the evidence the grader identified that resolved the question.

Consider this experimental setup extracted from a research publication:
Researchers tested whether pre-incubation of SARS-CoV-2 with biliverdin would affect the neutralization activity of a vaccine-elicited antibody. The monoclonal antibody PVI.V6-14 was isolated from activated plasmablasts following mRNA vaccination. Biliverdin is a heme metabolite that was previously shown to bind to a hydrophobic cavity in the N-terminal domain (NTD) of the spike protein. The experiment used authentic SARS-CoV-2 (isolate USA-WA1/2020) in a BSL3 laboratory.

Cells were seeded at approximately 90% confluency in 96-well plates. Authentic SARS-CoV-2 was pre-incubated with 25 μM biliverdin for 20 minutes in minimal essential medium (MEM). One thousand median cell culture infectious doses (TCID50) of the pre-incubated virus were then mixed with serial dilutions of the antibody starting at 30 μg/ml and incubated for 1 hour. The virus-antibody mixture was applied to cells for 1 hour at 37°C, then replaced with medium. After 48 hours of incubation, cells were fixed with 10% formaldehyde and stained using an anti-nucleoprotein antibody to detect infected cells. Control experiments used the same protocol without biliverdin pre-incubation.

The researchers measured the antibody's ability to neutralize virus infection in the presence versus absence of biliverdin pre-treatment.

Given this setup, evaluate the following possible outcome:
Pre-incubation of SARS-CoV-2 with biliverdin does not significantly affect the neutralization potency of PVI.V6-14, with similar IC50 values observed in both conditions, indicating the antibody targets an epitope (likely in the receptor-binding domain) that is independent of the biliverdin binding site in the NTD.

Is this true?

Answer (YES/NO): NO